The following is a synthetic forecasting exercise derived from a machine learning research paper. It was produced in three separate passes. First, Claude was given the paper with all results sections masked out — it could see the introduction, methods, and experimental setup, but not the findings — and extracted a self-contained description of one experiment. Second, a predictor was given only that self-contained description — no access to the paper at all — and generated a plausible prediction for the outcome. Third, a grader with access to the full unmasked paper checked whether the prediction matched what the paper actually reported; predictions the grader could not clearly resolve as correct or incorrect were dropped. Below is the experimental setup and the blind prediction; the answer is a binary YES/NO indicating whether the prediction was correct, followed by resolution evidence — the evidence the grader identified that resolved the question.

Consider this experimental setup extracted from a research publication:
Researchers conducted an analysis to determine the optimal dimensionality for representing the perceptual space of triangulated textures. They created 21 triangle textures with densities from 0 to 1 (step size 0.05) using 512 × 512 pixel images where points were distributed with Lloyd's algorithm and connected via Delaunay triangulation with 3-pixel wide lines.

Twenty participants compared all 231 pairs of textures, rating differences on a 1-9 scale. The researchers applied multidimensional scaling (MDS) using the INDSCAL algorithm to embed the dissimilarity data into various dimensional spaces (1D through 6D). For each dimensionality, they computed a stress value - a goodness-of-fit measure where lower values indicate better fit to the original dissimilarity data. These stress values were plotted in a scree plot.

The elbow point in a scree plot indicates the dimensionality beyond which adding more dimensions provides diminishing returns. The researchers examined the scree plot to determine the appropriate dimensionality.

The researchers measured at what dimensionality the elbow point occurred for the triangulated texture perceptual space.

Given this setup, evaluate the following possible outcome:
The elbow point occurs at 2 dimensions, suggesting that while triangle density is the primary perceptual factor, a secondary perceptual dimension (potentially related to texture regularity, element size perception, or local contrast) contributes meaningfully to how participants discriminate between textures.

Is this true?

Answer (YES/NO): YES